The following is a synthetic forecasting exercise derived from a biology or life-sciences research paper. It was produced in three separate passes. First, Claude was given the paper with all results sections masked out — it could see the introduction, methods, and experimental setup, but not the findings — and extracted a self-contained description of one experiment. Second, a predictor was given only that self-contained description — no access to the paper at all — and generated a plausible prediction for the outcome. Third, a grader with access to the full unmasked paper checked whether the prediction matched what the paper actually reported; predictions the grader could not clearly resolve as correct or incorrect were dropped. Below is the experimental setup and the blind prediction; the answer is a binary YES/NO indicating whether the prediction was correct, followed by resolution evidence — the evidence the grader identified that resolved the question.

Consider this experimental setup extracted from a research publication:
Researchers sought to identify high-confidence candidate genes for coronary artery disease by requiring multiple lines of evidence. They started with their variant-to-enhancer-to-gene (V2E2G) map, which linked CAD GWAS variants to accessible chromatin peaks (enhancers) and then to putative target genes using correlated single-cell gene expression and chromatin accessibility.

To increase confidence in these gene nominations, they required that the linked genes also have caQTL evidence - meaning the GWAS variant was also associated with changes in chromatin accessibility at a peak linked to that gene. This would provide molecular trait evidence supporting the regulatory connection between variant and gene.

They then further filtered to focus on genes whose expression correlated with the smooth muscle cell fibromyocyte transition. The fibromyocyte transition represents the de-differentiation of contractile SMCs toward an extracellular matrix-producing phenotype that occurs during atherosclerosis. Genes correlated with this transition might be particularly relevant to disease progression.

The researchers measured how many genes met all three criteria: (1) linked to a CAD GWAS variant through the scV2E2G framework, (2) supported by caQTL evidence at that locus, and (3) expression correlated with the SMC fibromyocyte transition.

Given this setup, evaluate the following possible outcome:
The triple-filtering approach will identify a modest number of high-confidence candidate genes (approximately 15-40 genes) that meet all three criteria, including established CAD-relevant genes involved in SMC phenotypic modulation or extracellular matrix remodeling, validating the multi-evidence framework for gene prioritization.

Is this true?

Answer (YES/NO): NO